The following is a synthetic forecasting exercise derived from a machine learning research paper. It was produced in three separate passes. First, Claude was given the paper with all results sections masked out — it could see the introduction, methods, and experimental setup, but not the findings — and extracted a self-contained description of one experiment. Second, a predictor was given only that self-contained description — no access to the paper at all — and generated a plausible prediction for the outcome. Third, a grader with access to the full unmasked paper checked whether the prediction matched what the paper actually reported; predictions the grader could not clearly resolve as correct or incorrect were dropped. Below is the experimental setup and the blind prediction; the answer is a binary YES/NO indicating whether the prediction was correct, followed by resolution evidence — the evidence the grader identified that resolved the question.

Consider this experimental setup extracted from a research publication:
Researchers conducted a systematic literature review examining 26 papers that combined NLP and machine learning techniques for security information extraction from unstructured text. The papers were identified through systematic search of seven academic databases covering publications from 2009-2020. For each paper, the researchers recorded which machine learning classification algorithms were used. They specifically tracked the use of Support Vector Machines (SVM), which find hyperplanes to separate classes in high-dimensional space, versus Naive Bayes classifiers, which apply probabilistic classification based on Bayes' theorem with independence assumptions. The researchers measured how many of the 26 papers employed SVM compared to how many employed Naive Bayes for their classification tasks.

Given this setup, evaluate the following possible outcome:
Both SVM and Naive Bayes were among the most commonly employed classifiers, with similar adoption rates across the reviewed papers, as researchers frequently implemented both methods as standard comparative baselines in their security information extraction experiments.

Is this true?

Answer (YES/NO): NO